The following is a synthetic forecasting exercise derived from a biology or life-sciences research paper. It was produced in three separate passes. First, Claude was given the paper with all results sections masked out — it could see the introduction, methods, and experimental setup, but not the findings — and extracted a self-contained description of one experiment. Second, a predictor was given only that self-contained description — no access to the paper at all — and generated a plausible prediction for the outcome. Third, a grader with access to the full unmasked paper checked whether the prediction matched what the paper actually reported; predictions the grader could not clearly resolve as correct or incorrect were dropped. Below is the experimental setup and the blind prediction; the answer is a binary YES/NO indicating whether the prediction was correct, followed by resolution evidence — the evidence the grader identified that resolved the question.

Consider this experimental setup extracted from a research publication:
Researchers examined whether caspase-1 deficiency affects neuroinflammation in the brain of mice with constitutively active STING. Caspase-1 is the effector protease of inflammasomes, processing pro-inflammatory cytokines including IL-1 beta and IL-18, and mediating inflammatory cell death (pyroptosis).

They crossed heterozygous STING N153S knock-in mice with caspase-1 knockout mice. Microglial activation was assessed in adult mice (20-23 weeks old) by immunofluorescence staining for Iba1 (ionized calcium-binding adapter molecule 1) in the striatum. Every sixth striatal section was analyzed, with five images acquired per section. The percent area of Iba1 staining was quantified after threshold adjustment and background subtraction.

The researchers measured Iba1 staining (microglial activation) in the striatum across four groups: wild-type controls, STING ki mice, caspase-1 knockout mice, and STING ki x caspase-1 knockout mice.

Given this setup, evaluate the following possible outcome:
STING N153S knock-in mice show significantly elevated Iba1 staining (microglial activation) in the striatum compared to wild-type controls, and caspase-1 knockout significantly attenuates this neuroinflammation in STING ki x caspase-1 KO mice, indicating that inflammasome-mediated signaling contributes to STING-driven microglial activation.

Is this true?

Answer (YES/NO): YES